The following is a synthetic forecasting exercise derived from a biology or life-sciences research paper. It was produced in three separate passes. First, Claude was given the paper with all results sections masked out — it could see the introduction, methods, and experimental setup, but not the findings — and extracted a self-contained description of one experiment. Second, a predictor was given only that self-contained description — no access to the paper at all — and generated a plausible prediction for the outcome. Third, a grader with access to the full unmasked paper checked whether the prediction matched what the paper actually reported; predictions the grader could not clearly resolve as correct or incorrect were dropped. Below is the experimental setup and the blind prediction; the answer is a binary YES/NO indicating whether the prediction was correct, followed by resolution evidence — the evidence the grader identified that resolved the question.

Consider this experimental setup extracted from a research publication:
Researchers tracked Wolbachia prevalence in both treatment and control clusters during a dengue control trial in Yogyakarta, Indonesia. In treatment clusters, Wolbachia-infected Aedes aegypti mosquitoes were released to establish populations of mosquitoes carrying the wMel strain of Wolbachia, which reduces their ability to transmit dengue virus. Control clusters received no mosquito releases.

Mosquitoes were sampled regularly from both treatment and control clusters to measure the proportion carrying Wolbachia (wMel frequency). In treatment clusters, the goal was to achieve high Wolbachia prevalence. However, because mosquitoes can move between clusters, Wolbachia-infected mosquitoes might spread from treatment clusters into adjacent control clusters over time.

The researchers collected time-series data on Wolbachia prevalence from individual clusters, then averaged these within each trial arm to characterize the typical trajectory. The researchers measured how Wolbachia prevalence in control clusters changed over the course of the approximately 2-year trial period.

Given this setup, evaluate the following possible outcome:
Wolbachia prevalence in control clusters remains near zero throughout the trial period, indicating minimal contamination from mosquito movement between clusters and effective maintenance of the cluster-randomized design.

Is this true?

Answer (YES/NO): NO